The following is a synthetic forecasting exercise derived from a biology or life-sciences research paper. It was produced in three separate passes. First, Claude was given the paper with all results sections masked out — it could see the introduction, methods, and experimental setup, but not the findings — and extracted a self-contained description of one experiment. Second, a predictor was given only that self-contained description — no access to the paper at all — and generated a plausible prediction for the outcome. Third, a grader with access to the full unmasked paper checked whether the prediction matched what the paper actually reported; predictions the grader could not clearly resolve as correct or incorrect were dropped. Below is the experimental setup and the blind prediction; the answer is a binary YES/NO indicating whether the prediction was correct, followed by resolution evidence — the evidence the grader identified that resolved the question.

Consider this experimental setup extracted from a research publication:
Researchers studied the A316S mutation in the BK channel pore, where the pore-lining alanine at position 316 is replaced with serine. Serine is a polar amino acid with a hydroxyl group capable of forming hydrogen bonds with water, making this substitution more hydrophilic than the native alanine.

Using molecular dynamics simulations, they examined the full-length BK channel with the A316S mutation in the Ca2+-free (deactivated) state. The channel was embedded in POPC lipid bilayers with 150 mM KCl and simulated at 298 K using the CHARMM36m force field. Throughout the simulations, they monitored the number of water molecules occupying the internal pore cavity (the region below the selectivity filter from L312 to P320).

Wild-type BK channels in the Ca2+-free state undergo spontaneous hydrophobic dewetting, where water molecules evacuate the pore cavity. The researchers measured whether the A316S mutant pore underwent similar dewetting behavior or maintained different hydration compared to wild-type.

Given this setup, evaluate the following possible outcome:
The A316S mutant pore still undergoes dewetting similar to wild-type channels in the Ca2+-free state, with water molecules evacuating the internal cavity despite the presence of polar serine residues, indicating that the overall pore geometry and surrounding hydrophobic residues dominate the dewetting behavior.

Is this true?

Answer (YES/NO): NO